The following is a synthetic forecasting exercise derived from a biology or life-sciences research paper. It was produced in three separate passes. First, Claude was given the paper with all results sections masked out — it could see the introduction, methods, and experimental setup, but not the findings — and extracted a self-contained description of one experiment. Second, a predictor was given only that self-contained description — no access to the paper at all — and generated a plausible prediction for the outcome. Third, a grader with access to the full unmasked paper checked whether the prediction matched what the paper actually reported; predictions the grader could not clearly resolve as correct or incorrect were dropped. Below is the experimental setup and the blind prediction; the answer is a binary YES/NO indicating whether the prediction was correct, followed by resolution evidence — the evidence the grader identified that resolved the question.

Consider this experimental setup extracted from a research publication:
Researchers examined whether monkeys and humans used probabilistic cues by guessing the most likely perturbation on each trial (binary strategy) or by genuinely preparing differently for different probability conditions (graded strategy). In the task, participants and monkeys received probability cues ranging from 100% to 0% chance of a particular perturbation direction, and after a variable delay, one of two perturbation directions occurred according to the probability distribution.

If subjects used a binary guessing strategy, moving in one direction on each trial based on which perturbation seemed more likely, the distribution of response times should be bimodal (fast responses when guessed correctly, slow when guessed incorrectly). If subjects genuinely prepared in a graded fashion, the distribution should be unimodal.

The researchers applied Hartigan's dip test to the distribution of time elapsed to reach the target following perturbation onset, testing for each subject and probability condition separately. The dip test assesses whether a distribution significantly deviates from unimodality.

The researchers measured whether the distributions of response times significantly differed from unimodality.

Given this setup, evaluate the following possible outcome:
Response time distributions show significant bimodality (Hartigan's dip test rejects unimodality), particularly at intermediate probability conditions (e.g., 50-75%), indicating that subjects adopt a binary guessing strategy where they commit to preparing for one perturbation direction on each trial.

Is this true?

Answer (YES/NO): NO